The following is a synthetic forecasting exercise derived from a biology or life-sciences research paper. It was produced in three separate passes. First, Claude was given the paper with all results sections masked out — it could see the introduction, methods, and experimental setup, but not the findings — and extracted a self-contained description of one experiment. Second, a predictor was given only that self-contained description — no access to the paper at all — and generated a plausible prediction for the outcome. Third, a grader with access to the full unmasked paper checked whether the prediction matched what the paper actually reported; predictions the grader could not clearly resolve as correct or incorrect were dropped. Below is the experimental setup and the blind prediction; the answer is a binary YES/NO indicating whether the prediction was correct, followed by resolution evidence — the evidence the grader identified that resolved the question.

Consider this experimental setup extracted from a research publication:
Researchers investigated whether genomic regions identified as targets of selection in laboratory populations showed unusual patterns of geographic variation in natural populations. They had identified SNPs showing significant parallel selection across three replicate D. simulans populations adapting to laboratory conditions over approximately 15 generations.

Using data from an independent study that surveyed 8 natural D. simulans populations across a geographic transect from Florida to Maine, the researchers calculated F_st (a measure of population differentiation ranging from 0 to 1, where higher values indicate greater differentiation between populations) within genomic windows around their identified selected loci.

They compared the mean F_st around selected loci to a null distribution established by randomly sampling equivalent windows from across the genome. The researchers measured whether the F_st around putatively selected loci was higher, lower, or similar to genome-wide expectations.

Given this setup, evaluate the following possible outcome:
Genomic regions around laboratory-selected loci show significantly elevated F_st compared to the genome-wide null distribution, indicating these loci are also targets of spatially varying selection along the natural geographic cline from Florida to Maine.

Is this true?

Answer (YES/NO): YES